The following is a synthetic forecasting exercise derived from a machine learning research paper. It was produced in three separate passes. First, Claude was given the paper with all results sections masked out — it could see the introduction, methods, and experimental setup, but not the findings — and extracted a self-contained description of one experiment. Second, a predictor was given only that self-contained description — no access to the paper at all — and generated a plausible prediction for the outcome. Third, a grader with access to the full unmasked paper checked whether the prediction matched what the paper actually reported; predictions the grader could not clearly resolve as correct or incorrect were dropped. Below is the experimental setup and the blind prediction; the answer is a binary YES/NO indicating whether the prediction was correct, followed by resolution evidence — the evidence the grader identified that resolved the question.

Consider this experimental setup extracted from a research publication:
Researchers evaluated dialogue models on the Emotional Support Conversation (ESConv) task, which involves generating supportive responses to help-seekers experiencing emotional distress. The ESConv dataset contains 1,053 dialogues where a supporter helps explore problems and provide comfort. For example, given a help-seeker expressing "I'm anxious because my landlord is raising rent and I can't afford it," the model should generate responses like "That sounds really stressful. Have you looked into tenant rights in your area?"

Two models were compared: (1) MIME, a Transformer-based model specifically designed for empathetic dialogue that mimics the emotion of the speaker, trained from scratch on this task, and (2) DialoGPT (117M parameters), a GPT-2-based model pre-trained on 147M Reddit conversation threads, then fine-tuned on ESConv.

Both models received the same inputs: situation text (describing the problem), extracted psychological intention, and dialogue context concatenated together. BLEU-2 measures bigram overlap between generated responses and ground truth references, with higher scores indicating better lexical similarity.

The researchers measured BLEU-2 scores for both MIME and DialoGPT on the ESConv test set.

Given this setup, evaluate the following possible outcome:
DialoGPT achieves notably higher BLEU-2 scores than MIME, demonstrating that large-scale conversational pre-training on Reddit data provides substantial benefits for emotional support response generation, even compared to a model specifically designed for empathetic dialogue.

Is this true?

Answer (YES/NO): NO